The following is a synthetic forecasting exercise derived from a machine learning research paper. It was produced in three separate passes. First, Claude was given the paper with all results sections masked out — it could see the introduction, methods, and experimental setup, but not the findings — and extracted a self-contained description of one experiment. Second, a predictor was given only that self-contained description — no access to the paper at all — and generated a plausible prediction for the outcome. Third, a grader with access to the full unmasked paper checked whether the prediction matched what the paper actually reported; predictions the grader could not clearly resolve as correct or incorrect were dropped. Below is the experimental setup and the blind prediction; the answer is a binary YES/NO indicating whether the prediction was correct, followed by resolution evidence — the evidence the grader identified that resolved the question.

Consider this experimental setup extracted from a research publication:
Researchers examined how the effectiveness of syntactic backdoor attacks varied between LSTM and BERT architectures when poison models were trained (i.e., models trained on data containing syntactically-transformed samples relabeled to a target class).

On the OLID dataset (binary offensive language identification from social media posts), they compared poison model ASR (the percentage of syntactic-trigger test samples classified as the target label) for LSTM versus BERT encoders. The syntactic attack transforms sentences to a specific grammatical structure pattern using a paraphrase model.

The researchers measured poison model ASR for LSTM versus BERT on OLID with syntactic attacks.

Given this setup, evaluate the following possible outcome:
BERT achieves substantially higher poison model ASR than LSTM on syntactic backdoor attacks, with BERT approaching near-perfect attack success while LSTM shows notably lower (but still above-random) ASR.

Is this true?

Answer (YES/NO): NO